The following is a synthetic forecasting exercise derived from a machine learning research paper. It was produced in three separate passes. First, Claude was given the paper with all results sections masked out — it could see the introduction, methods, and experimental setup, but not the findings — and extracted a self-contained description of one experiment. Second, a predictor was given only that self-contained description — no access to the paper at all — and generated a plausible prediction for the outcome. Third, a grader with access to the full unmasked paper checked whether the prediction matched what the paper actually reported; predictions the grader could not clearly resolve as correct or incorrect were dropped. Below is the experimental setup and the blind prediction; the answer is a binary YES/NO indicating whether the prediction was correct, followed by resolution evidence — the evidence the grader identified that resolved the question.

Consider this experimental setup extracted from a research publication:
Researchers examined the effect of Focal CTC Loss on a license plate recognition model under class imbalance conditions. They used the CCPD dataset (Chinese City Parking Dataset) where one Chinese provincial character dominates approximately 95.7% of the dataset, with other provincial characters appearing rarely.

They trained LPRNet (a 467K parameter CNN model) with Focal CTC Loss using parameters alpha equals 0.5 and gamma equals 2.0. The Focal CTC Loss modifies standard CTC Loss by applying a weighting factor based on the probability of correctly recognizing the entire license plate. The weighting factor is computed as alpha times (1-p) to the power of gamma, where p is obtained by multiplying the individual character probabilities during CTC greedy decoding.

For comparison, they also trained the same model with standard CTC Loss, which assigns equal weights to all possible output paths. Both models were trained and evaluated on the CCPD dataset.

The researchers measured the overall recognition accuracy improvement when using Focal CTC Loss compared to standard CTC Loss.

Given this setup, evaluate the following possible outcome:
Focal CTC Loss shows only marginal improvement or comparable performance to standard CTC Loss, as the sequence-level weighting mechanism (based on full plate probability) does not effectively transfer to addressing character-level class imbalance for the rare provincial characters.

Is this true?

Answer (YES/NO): NO